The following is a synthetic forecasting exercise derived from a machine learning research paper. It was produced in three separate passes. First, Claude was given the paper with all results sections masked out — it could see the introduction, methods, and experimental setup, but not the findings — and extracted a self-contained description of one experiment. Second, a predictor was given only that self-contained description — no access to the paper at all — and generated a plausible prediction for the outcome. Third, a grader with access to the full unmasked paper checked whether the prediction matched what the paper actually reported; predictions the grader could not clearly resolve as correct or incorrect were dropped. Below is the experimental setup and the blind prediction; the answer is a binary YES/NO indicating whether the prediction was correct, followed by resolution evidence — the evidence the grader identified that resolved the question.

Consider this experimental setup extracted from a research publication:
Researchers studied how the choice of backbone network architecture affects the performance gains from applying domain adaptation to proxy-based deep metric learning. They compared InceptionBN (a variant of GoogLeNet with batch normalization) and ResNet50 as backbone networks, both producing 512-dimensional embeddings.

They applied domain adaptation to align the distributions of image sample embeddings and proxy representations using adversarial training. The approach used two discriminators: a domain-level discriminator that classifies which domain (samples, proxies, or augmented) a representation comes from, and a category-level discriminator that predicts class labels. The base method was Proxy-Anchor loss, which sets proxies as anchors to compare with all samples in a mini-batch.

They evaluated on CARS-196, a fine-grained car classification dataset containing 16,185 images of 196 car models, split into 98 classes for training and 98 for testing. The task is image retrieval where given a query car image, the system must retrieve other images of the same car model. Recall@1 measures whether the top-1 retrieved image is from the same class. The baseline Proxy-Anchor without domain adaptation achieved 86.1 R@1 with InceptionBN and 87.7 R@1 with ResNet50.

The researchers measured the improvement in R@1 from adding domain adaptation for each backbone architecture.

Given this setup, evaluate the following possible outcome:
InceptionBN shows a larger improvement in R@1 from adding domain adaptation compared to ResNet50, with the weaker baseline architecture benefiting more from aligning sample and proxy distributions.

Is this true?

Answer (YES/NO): NO